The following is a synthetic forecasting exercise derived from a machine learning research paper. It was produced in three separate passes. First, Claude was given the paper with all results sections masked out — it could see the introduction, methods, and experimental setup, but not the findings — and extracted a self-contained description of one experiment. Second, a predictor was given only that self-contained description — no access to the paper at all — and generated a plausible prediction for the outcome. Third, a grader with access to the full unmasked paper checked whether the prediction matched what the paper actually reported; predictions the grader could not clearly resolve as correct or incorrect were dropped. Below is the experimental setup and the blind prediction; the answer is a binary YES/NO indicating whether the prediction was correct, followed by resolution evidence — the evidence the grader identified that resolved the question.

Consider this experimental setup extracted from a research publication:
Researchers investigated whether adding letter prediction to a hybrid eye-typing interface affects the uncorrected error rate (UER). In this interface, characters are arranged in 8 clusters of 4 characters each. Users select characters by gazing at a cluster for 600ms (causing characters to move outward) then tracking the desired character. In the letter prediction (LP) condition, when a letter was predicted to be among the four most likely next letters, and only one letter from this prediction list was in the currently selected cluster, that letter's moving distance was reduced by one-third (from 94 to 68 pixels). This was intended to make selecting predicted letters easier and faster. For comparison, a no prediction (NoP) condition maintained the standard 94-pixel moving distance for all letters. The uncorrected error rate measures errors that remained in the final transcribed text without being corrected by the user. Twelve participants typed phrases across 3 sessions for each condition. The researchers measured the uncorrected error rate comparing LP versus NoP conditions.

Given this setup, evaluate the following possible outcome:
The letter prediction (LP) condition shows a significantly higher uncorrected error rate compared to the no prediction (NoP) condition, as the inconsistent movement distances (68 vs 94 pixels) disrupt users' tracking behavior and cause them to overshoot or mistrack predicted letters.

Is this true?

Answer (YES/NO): NO